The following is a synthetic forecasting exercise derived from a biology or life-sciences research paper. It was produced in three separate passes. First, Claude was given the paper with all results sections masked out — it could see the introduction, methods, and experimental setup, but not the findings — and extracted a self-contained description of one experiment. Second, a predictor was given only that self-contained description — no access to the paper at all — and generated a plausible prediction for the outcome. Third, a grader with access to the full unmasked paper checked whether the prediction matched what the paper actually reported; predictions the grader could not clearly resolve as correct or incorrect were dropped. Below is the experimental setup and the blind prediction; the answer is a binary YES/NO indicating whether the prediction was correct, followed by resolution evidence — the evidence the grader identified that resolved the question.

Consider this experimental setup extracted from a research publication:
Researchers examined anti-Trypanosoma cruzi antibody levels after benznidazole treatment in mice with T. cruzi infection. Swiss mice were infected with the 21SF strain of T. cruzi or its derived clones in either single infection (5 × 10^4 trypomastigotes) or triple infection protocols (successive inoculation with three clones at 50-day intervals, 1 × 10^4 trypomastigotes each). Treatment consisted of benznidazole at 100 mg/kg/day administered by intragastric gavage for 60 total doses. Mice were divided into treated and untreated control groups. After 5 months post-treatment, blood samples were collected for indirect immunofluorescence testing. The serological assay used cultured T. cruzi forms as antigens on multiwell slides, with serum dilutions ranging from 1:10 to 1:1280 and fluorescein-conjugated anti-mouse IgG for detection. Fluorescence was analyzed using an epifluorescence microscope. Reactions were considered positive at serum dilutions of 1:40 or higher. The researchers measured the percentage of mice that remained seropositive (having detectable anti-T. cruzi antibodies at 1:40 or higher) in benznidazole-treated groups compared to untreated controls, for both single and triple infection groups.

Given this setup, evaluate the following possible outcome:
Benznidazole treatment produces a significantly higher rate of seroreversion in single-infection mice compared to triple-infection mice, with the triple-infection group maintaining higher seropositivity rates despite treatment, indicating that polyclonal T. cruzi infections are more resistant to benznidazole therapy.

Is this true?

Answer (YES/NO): YES